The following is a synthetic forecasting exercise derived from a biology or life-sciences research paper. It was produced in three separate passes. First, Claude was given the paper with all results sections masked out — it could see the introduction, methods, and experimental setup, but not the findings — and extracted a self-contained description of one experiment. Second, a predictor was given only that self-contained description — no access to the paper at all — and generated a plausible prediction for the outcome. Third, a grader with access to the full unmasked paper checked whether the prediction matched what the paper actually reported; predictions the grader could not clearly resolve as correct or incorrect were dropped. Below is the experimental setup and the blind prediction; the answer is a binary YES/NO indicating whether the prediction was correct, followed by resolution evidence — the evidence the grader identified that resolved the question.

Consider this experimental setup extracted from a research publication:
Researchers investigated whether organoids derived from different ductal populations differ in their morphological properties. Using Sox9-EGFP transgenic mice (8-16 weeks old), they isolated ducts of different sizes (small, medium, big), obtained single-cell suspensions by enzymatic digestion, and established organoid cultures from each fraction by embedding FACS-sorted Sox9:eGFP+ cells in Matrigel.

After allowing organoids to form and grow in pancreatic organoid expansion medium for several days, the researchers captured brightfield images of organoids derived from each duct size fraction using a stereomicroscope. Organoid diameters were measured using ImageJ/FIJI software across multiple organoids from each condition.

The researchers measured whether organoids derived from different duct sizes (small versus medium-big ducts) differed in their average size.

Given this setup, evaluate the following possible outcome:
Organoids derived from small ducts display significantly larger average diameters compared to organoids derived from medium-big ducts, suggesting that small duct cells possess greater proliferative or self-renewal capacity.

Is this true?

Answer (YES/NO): NO